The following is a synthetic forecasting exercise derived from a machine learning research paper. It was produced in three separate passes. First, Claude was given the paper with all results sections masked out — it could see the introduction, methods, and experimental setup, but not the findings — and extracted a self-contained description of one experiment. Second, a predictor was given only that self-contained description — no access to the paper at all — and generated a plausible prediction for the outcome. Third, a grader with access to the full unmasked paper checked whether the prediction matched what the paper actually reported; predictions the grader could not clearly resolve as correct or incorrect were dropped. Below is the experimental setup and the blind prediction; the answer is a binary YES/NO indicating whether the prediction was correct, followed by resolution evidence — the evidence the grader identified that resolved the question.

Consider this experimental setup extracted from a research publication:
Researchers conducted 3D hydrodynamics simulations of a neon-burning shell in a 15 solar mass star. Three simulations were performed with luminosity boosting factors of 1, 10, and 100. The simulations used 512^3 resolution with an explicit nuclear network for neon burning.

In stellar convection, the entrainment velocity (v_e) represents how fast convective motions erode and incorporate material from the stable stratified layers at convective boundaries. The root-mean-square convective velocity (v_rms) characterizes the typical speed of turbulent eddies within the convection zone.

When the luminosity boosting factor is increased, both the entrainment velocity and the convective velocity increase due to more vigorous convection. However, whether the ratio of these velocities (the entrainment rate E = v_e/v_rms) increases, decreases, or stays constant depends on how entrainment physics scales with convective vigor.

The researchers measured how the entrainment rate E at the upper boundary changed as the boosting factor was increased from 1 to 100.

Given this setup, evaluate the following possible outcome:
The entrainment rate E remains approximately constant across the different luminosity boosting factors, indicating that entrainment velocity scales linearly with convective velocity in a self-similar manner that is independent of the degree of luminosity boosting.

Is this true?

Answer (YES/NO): NO